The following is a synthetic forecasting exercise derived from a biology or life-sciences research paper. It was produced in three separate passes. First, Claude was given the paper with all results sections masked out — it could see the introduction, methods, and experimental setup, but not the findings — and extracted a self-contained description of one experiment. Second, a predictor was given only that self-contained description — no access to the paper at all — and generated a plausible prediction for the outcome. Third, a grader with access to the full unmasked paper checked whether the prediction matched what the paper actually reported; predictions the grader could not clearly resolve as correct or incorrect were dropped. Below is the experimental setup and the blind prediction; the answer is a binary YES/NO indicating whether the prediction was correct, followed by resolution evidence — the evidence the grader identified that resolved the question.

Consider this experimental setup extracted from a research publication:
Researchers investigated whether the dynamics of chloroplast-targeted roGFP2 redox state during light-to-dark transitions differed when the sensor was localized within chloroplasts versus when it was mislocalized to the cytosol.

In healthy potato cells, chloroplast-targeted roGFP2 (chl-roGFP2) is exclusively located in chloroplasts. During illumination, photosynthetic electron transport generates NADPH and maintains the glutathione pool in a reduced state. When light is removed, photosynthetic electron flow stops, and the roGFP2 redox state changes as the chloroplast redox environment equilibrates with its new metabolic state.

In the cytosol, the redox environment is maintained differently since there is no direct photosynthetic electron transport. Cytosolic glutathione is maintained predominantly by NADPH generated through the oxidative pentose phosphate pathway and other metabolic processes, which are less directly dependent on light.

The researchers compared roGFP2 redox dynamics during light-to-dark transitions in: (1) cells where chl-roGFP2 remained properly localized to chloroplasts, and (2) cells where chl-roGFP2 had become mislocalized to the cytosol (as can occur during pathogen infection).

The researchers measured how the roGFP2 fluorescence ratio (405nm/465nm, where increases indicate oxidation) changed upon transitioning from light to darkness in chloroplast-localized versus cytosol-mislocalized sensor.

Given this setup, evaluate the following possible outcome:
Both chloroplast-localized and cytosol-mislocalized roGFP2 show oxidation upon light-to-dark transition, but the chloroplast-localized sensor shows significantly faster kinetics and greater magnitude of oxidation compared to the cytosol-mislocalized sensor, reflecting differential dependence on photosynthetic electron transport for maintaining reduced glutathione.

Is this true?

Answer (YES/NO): NO